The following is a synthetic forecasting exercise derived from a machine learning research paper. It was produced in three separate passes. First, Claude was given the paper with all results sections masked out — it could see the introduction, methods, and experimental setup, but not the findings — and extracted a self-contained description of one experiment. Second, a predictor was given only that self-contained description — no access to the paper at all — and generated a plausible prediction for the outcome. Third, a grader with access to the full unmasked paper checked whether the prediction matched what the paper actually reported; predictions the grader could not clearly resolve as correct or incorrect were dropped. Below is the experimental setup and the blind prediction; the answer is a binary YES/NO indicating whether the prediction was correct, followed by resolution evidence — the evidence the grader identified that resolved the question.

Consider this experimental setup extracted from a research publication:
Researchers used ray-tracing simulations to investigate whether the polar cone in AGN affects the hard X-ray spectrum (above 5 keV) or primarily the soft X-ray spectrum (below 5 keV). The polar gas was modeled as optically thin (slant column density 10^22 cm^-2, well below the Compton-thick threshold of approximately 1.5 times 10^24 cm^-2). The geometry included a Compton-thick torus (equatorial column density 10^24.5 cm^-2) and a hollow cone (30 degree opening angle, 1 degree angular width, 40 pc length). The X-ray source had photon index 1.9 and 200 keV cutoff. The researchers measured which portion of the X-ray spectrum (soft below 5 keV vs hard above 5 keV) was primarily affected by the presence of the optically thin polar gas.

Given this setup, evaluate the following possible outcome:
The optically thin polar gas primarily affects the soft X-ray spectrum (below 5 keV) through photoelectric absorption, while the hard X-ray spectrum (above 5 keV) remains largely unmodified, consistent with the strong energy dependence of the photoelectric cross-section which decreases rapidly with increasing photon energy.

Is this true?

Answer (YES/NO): YES